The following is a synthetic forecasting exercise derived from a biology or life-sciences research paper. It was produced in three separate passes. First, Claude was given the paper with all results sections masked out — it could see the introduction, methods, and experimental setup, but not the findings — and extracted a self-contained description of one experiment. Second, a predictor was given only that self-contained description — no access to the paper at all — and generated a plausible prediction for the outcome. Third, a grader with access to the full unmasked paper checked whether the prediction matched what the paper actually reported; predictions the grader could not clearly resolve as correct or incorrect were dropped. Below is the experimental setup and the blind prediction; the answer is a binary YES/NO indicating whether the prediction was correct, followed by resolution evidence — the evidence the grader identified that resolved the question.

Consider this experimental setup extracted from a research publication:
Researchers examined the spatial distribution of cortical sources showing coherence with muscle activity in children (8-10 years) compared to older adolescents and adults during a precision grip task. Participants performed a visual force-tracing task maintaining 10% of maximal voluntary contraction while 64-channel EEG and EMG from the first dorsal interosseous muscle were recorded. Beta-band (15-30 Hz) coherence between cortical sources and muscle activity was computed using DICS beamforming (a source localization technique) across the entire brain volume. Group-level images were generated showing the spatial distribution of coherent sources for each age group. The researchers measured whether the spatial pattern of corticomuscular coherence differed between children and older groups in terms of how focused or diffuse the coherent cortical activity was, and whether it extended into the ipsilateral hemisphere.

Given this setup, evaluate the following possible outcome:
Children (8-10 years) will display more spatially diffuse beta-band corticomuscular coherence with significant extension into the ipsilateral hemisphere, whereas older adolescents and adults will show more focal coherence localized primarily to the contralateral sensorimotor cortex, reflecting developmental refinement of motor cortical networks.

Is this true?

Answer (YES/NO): YES